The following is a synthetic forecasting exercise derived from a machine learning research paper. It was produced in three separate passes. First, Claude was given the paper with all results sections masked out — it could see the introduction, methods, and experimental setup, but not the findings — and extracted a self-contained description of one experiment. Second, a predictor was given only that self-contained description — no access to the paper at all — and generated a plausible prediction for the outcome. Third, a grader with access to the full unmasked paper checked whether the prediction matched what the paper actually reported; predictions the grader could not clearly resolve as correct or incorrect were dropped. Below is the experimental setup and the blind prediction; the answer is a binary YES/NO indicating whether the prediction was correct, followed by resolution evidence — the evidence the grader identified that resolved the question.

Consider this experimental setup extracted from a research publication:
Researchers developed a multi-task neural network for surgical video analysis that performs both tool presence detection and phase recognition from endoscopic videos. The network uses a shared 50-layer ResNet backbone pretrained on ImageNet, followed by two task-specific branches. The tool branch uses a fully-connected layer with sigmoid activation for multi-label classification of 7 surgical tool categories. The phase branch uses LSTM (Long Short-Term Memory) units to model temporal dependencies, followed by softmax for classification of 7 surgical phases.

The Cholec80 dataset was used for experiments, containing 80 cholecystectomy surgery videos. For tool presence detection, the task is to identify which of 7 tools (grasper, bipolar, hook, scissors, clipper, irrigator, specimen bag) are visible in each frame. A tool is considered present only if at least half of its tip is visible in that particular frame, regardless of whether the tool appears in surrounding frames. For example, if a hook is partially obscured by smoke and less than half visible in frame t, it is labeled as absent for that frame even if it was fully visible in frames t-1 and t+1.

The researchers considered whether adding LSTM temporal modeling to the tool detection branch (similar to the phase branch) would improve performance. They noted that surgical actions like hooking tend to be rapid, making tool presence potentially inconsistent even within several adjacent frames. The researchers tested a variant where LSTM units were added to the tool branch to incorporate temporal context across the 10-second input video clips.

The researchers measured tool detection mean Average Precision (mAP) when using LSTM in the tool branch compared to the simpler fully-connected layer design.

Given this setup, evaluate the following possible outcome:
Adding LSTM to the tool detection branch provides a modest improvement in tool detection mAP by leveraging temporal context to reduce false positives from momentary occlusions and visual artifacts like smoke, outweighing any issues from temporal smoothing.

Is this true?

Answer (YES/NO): NO